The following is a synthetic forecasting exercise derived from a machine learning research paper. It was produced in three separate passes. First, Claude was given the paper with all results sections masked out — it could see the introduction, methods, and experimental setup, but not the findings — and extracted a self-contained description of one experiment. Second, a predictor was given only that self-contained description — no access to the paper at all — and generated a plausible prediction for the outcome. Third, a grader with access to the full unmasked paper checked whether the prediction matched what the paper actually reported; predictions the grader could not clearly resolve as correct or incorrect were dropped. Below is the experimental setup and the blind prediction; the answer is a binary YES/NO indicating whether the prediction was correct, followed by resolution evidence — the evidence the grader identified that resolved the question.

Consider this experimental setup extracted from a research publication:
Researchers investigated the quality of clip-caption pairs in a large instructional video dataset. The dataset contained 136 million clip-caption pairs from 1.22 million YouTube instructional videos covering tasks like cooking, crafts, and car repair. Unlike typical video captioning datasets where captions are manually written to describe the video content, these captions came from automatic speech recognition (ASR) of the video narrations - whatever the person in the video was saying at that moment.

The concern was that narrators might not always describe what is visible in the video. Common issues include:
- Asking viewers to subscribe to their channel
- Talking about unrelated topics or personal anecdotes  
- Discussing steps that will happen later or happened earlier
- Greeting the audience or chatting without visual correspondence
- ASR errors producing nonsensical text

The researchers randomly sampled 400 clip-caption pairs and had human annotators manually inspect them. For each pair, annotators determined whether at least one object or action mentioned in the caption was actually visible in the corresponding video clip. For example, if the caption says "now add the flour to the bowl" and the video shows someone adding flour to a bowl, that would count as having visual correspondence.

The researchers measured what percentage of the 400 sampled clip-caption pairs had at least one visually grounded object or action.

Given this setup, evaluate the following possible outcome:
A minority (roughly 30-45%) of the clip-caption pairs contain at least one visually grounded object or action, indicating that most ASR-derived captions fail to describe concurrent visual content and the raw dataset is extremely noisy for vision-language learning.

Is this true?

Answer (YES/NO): NO